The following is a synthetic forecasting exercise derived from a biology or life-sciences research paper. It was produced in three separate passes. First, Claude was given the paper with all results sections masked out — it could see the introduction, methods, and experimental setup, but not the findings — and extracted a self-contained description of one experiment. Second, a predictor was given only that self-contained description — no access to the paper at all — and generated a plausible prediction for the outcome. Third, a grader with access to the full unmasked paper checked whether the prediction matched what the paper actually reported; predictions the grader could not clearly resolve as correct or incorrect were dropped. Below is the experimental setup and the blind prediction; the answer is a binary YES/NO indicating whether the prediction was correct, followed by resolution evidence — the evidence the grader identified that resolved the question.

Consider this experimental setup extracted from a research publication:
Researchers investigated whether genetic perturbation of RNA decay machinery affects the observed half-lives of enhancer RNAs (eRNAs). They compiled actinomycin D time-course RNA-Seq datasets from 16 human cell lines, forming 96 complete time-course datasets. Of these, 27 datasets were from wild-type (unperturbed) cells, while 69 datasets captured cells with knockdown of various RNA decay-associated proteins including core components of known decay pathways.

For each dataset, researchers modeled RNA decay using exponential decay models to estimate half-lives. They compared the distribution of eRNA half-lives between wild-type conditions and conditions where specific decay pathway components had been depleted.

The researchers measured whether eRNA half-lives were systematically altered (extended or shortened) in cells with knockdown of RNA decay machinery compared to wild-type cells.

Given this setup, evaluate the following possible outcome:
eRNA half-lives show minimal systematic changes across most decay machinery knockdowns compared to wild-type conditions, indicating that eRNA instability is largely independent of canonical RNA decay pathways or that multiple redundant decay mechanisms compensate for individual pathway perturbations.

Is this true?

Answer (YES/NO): NO